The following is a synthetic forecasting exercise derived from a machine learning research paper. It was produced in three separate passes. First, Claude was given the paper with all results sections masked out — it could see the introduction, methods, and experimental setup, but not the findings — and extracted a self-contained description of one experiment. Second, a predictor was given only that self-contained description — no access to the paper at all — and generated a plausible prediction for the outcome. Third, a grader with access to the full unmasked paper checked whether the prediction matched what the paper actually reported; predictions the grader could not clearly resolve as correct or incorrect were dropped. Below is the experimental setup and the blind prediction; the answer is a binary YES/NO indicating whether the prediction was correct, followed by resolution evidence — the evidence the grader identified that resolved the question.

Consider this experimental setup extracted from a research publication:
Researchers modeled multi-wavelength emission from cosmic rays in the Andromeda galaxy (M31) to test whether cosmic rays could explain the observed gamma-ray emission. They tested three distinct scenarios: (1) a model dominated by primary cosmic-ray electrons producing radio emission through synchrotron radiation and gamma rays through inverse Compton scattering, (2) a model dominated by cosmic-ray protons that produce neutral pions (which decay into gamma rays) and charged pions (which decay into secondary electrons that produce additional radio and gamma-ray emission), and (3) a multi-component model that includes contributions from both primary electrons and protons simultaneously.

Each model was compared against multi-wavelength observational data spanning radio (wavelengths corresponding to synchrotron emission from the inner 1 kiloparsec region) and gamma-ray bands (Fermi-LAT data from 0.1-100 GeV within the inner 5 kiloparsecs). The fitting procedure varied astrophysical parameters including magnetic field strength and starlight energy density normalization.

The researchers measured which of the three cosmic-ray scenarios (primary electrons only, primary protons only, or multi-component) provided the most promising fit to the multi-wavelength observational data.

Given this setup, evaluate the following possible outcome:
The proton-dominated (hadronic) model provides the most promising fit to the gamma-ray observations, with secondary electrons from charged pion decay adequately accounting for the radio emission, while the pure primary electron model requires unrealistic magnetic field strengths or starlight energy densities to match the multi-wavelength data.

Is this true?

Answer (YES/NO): NO